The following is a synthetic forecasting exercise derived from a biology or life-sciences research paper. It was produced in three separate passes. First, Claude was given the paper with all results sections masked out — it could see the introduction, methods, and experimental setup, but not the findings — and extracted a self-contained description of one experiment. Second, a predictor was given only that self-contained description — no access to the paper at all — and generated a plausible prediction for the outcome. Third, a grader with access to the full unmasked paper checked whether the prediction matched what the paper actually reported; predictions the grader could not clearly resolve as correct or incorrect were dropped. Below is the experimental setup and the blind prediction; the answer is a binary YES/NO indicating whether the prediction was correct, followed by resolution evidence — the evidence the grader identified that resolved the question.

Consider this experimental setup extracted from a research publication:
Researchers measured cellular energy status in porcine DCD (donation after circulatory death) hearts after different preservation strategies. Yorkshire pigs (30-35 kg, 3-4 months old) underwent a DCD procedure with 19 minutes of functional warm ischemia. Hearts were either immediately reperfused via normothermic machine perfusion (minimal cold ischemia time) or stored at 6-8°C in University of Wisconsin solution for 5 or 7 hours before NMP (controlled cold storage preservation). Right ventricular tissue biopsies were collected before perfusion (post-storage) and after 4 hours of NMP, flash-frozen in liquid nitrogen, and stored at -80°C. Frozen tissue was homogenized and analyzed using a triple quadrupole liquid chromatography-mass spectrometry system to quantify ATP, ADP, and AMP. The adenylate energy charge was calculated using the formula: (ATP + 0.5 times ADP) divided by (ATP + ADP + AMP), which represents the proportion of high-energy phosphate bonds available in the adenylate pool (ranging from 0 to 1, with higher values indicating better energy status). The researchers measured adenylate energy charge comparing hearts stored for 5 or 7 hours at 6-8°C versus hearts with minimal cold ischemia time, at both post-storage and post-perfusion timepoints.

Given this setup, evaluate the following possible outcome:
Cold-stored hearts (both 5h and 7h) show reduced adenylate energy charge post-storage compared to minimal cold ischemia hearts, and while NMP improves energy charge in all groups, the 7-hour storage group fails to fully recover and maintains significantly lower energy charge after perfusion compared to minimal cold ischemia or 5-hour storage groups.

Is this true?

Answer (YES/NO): NO